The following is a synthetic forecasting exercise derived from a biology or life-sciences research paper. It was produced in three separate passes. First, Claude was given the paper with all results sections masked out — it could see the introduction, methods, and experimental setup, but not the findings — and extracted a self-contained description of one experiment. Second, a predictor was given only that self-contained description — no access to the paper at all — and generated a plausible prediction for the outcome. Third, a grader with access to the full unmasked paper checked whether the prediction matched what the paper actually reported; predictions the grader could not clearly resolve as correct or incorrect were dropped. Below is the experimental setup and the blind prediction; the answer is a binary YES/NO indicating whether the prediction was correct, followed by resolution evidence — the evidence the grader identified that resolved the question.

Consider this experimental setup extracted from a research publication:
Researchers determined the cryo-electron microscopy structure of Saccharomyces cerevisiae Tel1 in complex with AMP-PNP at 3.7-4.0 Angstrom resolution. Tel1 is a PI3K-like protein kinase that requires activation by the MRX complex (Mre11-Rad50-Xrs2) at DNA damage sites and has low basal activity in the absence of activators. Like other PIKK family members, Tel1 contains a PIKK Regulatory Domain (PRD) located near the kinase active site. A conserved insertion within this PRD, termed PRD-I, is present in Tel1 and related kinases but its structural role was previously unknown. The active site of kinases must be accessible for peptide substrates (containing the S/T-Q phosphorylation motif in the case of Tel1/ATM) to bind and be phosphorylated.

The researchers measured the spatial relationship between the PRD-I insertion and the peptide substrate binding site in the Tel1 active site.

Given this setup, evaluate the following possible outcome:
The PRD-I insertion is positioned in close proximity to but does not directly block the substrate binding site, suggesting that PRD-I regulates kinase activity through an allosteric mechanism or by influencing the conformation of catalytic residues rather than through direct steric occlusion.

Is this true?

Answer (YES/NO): NO